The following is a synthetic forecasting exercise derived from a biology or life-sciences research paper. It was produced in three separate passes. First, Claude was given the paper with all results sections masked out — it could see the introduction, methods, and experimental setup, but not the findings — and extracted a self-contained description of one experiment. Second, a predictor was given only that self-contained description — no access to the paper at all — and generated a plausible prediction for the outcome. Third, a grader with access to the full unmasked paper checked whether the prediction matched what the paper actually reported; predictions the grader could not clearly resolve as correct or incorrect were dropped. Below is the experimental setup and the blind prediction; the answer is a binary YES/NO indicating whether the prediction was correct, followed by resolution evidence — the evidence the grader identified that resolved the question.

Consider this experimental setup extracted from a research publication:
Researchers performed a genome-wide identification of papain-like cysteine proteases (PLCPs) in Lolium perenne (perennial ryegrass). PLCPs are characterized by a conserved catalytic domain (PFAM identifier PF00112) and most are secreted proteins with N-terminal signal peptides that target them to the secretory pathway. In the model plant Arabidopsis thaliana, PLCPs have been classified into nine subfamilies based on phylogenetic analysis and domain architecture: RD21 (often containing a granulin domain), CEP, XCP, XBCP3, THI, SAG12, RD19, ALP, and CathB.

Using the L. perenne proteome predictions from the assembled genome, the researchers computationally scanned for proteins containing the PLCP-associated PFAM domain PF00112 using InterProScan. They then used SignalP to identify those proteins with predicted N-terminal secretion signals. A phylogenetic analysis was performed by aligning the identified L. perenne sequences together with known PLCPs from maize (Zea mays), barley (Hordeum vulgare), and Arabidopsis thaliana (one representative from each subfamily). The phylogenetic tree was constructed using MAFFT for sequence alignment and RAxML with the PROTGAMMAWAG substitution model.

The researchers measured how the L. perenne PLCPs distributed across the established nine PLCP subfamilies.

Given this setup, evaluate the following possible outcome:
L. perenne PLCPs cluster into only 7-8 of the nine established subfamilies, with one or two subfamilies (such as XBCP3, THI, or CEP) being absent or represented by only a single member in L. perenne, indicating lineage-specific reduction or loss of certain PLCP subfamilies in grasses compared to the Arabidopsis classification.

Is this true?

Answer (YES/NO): YES